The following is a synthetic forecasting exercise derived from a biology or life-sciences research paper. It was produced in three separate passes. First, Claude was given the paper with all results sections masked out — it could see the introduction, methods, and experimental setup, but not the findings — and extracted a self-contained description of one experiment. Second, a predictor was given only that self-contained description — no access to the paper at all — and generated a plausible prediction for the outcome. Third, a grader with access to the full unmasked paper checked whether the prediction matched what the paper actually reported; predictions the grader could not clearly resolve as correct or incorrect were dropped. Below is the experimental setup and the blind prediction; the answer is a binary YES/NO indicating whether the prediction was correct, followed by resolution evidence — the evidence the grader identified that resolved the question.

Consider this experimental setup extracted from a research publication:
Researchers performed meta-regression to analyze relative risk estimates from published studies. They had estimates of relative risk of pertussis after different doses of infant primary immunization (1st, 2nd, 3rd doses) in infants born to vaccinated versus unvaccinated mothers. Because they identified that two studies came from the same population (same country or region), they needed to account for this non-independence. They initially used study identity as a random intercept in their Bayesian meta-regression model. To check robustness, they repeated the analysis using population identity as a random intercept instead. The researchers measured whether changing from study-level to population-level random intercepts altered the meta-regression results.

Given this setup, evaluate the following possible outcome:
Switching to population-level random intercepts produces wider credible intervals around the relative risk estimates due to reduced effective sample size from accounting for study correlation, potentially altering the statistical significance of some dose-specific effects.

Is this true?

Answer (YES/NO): NO